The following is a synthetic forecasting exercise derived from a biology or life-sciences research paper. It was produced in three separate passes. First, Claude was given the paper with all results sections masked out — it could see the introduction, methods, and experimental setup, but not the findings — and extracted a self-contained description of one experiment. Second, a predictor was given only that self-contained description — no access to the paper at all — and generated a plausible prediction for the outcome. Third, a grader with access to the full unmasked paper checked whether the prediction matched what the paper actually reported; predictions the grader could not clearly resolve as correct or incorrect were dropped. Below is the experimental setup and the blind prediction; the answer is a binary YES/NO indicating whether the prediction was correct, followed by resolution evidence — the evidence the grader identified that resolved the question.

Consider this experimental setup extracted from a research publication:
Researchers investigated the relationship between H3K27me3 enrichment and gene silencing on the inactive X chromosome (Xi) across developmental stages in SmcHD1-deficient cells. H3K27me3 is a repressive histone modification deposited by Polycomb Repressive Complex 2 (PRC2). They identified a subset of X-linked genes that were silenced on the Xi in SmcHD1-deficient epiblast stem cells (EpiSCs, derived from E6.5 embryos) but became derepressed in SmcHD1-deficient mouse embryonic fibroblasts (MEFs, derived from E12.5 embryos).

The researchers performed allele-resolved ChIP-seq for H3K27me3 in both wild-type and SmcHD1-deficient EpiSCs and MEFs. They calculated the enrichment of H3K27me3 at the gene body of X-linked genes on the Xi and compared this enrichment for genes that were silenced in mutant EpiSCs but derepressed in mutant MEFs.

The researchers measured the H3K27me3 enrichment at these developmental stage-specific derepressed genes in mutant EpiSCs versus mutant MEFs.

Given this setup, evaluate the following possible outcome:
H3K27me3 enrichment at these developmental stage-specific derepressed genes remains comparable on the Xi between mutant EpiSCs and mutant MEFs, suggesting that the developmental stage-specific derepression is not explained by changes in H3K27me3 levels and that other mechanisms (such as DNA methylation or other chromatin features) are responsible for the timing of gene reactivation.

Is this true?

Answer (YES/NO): NO